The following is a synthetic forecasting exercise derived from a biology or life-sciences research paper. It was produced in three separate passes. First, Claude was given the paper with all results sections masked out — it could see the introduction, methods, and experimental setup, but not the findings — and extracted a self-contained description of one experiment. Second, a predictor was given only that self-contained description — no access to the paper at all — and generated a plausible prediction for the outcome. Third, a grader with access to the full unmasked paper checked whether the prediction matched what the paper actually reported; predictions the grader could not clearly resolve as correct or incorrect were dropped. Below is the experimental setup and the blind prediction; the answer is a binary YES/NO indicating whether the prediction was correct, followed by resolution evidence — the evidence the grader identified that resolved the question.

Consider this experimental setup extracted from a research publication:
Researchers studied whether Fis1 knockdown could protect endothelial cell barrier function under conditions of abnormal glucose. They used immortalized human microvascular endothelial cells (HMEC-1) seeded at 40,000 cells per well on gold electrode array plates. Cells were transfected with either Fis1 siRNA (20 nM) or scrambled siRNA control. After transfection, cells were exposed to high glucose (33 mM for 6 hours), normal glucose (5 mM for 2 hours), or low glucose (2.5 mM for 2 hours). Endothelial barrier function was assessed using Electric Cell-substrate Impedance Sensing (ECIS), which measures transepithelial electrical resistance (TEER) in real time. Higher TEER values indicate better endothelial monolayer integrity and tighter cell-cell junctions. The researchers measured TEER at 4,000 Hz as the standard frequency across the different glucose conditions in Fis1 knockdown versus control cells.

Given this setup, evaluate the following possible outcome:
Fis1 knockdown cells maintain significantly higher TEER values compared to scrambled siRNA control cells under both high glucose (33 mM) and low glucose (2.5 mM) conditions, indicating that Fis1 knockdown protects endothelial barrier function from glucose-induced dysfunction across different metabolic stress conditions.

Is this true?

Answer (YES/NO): YES